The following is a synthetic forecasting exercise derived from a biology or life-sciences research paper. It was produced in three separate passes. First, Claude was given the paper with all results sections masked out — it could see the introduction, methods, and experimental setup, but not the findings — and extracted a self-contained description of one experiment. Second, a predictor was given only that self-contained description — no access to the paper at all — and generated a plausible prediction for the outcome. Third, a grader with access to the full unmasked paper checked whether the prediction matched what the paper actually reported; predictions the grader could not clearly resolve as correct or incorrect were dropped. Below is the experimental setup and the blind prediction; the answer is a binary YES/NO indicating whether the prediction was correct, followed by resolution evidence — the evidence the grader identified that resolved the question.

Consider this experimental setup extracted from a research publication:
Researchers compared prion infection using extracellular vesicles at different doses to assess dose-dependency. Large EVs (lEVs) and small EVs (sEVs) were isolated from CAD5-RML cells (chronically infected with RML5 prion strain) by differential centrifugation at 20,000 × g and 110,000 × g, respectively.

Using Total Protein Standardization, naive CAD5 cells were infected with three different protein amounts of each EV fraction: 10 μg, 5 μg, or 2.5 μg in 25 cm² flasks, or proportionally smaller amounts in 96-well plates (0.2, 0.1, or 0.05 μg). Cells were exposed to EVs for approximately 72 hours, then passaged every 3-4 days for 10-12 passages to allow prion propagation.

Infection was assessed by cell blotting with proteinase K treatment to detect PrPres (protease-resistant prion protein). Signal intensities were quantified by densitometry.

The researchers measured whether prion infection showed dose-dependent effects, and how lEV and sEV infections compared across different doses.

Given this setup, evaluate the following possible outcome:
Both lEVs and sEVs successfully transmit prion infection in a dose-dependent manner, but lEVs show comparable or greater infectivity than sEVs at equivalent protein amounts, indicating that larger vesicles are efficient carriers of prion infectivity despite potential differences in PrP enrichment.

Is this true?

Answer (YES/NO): YES